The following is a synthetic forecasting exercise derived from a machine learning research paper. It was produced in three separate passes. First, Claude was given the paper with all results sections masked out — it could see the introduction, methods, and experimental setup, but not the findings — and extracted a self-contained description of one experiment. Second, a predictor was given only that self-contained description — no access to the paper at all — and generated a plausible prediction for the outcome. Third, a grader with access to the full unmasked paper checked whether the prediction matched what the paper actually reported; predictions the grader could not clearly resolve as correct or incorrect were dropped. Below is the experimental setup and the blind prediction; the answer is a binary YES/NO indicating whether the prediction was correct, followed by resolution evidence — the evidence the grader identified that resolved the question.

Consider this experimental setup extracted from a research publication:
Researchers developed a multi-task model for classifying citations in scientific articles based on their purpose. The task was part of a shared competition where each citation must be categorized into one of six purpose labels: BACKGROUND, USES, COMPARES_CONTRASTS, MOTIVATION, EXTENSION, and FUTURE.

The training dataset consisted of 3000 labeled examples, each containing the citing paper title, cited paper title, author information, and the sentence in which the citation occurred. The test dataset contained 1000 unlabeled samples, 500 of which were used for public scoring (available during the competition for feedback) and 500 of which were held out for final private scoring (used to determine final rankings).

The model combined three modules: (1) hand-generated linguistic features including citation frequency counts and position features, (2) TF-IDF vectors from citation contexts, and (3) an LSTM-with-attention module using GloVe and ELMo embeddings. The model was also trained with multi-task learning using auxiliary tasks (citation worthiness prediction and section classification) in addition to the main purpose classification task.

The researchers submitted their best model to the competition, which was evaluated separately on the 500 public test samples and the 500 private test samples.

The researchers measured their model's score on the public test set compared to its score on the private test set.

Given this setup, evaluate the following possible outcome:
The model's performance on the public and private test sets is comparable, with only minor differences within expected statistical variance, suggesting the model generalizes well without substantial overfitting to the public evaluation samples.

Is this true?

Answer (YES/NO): NO